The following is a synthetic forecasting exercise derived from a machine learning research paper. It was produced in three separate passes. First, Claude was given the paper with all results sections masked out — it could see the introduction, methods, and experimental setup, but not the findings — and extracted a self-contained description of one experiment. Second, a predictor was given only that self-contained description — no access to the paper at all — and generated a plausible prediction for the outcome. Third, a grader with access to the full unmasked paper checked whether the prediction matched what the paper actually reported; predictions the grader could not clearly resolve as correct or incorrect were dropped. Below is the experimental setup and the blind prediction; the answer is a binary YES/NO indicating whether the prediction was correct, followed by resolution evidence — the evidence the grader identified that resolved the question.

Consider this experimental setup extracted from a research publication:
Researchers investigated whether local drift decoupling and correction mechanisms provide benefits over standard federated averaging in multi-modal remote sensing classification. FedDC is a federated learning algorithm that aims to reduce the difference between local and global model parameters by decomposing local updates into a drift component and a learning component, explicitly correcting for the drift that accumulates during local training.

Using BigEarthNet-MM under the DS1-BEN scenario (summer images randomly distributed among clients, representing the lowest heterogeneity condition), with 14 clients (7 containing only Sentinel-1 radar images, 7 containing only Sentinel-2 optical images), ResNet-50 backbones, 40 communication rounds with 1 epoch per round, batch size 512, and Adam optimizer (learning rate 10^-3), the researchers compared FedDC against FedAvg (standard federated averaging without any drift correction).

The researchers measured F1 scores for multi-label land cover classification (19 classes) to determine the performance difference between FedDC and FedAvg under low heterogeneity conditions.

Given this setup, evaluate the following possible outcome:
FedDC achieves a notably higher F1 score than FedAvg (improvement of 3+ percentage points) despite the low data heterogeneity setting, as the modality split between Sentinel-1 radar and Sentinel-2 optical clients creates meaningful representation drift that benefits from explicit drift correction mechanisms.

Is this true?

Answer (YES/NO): YES